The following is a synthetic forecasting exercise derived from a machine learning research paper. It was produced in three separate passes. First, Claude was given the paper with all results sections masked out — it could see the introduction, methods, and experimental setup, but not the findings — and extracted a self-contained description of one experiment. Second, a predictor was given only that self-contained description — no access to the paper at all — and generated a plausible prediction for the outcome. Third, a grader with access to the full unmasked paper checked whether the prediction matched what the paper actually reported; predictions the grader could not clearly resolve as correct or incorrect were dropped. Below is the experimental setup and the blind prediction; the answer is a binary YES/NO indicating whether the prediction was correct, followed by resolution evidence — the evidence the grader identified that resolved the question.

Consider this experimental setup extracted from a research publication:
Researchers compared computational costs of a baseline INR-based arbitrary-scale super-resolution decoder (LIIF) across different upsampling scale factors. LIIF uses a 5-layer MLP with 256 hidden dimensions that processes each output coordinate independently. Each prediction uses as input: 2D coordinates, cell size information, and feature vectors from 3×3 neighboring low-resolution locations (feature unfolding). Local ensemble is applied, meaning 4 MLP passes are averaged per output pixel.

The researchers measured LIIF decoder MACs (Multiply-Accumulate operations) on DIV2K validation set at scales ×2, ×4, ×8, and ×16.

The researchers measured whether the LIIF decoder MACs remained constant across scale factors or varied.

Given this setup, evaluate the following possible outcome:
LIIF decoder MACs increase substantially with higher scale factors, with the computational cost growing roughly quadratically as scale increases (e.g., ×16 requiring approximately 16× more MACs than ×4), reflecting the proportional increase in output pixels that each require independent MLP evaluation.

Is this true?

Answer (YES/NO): NO